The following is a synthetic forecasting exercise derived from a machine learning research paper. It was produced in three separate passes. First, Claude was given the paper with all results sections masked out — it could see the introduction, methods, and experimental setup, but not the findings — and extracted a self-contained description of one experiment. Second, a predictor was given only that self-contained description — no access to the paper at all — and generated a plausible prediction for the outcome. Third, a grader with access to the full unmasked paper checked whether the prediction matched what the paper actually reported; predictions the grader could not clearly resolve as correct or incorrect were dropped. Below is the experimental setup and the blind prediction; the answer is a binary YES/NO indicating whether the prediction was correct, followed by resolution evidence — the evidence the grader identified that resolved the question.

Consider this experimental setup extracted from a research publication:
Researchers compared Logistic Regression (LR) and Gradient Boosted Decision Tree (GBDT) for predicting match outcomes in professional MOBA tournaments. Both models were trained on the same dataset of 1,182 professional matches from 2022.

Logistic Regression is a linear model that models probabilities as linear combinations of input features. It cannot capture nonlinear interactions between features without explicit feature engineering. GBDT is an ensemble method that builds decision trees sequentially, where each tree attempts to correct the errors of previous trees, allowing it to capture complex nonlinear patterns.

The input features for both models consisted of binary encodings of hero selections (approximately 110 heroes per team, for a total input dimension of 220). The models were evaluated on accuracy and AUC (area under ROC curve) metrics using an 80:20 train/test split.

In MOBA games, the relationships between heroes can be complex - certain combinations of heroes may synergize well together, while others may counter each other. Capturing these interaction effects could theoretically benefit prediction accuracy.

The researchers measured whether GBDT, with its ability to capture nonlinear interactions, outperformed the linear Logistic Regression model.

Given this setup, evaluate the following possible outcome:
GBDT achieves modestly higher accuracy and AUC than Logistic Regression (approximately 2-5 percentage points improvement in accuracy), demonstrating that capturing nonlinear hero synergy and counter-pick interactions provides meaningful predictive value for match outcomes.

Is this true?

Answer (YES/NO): NO